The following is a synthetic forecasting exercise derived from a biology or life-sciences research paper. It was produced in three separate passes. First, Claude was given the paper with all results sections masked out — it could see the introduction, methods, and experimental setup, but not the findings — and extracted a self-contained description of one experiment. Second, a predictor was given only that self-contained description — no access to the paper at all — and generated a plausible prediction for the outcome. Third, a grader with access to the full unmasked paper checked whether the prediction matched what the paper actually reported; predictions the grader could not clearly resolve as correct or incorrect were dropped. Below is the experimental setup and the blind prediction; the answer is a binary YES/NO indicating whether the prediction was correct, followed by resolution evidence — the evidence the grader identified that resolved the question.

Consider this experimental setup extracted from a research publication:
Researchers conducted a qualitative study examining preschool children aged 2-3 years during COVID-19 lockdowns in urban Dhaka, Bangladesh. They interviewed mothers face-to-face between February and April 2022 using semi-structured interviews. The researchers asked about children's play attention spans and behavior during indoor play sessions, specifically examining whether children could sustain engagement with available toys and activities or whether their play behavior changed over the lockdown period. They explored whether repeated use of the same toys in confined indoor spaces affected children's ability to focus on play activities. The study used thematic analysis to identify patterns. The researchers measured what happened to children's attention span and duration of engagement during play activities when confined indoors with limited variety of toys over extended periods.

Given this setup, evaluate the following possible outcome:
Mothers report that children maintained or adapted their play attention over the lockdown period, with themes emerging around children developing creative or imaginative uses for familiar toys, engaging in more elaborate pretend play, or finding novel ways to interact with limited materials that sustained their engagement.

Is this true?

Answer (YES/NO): NO